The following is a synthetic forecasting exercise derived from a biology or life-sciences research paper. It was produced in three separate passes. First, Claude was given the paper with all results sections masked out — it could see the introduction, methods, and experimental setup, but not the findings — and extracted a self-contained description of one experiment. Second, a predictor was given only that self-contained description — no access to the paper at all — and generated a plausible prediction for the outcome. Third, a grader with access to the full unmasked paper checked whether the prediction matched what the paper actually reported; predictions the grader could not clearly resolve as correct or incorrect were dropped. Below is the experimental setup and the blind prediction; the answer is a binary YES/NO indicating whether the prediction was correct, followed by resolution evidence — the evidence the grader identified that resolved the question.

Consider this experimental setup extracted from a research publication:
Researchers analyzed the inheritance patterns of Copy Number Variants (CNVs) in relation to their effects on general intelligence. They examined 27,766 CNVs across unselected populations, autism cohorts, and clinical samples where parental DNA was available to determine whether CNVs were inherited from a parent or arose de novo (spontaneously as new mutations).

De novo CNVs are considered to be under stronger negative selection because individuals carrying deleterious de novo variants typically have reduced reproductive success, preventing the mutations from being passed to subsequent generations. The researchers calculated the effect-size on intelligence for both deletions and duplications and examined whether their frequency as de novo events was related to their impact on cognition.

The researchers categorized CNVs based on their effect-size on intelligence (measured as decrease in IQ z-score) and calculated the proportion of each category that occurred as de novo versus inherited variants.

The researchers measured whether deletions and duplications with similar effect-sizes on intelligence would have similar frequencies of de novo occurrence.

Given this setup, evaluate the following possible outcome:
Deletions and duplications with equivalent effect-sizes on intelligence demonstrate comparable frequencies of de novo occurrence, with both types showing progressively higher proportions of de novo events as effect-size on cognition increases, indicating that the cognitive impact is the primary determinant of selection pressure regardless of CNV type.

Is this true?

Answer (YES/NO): YES